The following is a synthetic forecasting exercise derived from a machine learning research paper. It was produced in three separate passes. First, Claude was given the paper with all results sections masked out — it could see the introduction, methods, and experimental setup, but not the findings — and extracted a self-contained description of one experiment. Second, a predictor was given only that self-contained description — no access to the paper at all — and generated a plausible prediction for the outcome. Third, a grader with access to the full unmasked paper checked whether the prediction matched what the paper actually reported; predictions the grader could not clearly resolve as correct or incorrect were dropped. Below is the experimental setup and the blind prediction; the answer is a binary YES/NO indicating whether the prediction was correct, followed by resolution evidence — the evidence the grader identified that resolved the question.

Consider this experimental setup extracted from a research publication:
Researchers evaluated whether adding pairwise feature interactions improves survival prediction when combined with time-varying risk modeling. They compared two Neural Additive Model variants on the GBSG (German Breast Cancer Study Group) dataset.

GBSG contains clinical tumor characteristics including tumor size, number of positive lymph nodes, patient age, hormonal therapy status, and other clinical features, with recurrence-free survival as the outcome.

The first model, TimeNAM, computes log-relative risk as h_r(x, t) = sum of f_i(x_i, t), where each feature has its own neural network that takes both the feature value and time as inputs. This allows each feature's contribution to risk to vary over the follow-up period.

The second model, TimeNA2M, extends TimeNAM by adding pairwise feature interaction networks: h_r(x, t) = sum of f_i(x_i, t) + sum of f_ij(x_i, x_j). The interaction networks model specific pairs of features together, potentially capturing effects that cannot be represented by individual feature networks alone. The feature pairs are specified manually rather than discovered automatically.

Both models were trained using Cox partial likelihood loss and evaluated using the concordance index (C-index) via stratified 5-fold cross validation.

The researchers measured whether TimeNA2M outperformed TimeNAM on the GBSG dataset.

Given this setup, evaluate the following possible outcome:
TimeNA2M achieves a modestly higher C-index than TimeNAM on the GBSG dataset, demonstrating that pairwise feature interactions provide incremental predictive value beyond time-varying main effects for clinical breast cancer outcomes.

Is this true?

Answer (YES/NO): YES